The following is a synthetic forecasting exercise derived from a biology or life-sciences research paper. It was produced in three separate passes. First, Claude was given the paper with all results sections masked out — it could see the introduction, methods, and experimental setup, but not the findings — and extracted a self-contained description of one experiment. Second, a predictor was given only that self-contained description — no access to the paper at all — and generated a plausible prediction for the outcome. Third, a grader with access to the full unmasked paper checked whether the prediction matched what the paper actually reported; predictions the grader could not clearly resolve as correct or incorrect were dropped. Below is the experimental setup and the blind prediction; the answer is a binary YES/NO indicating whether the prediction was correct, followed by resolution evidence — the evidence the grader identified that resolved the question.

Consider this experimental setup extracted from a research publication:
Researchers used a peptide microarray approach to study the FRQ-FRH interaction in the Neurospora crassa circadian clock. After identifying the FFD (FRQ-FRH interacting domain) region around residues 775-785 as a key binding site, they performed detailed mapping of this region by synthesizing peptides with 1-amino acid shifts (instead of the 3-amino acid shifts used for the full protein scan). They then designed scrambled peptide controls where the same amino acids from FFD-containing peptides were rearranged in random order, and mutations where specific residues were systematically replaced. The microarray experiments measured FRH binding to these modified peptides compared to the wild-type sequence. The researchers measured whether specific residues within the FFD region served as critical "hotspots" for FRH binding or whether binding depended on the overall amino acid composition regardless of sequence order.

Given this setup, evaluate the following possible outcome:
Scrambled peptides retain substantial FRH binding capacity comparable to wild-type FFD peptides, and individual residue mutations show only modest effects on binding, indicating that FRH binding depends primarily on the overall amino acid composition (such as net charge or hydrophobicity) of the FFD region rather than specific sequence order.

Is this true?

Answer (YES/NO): NO